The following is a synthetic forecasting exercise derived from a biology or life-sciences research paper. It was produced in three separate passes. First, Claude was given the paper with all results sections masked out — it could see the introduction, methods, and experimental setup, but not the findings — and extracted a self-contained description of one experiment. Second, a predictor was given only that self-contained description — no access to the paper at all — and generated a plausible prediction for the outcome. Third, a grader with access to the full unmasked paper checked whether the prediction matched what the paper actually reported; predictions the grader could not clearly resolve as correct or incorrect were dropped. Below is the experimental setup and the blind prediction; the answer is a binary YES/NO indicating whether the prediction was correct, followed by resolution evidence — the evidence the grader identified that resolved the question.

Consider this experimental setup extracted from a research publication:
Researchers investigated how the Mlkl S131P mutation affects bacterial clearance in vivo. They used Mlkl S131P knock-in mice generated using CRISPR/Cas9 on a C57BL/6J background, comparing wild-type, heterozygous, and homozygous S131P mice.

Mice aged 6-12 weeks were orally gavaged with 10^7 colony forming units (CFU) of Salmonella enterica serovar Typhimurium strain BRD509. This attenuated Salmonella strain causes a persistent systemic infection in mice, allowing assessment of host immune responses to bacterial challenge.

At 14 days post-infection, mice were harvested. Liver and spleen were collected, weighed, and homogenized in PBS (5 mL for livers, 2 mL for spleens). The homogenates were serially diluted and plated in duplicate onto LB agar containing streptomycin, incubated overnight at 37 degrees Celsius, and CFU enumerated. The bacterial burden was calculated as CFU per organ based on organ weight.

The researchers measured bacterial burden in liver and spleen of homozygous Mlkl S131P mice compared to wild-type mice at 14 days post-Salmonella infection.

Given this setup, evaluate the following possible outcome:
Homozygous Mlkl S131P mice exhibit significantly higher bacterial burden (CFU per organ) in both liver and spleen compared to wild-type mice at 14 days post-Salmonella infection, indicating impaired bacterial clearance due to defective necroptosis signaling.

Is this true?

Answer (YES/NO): YES